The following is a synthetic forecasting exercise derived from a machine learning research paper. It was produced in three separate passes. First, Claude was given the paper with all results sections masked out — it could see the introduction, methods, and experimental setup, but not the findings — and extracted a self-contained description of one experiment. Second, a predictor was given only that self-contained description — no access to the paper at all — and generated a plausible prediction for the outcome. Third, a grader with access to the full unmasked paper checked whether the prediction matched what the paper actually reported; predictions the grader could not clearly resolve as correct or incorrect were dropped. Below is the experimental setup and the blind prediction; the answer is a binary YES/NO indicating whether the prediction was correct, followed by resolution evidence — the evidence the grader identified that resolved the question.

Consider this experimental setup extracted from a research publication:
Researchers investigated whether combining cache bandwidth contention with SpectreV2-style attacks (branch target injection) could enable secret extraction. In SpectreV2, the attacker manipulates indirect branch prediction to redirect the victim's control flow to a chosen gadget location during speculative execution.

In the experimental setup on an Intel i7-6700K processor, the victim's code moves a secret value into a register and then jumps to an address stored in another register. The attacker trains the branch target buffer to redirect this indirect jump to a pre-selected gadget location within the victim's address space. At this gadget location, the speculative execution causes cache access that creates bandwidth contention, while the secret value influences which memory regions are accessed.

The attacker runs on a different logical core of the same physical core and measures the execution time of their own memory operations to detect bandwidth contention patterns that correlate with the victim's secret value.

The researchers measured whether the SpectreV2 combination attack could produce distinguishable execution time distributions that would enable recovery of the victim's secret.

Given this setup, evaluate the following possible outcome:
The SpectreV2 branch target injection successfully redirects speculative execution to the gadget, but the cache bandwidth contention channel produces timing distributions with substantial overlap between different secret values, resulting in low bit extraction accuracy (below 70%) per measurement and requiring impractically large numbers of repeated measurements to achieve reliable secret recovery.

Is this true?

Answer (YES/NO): NO